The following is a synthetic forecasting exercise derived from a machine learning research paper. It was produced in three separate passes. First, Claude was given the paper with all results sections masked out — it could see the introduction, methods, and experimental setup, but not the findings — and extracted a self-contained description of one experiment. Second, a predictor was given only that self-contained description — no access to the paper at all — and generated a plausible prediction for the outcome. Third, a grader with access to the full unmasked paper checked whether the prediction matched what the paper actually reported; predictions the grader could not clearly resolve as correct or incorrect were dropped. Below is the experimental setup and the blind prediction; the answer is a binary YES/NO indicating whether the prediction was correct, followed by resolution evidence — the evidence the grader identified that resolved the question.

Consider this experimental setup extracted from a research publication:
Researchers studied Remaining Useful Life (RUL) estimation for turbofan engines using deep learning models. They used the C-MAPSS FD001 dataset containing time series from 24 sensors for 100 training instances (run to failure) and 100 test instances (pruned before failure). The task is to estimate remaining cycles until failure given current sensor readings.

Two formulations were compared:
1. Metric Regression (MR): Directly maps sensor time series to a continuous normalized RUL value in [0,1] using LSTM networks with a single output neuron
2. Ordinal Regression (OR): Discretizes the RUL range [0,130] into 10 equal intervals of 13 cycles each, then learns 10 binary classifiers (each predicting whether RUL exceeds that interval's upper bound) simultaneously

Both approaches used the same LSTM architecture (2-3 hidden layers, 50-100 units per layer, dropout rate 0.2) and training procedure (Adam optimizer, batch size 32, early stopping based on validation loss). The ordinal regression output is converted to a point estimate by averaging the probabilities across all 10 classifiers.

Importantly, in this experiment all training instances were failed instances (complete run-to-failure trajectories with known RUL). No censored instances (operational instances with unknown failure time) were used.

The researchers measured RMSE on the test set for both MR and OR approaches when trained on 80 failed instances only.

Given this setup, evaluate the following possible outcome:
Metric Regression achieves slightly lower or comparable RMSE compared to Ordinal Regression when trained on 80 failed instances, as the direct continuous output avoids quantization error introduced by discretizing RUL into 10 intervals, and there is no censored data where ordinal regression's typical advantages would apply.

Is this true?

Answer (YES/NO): YES